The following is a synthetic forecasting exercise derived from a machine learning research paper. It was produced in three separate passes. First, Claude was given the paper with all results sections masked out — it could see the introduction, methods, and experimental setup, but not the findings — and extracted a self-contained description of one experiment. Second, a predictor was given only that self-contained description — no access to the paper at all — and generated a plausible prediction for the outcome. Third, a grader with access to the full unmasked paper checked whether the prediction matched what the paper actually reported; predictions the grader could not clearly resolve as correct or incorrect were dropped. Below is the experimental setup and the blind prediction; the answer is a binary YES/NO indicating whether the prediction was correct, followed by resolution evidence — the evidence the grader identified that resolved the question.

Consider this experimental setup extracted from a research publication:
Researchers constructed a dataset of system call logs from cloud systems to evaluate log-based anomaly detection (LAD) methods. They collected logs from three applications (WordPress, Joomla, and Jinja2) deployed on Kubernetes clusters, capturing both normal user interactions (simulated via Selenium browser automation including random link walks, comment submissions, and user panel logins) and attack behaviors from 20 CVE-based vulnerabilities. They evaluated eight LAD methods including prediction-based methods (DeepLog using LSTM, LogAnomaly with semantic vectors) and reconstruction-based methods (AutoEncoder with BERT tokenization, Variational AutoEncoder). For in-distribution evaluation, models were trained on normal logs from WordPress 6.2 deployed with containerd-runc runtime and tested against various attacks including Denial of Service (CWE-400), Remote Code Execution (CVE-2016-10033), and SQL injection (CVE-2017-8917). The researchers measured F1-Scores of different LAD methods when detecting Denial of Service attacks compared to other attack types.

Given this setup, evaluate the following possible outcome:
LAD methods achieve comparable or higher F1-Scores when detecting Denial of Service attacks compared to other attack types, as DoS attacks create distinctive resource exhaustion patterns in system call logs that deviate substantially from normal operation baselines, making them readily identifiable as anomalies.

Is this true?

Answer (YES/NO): NO